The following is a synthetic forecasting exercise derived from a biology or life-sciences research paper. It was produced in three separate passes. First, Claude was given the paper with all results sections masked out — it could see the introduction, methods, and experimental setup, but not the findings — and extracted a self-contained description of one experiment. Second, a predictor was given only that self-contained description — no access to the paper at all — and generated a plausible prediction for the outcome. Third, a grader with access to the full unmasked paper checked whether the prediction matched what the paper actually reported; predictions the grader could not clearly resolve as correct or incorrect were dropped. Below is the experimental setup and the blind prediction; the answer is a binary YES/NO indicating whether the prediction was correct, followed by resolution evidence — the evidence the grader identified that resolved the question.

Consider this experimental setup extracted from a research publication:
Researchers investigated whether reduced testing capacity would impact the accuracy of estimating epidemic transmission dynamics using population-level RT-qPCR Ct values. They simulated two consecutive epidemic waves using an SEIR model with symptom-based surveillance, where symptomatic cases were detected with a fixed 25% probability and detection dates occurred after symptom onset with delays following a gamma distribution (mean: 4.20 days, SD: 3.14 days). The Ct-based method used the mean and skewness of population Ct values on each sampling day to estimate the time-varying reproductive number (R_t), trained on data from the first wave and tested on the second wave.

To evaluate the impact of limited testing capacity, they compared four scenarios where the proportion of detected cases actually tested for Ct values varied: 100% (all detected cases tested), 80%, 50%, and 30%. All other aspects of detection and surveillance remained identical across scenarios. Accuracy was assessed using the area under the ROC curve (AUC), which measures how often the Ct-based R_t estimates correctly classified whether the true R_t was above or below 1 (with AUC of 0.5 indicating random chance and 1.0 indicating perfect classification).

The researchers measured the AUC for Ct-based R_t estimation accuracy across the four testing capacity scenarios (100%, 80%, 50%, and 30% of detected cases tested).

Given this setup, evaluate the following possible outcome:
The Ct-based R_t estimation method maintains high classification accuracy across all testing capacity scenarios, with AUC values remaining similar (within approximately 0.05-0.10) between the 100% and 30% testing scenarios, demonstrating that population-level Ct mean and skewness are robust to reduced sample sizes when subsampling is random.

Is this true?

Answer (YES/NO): YES